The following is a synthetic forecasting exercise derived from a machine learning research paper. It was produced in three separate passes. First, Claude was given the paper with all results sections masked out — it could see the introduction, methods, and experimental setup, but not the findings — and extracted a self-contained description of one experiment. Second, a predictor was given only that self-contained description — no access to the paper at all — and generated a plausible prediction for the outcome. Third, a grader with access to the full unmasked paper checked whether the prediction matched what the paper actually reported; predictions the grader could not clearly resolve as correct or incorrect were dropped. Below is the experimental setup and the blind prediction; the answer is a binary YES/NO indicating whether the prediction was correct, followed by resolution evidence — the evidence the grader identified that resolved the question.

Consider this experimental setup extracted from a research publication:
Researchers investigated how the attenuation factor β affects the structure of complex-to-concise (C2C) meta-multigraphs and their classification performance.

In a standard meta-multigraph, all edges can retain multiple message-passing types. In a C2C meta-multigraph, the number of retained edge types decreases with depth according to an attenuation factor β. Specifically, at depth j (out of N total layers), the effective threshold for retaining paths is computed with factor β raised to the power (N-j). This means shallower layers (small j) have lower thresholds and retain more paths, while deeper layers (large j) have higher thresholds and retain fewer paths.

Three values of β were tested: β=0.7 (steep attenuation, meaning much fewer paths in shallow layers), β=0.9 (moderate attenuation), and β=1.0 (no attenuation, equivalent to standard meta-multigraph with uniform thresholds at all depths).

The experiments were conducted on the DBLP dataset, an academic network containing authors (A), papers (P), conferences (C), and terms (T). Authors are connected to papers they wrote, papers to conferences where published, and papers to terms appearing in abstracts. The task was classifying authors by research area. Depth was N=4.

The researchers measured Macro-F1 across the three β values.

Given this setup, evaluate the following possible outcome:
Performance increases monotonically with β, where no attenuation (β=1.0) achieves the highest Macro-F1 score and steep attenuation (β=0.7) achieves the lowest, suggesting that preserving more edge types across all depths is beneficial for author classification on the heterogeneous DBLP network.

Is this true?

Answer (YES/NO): NO